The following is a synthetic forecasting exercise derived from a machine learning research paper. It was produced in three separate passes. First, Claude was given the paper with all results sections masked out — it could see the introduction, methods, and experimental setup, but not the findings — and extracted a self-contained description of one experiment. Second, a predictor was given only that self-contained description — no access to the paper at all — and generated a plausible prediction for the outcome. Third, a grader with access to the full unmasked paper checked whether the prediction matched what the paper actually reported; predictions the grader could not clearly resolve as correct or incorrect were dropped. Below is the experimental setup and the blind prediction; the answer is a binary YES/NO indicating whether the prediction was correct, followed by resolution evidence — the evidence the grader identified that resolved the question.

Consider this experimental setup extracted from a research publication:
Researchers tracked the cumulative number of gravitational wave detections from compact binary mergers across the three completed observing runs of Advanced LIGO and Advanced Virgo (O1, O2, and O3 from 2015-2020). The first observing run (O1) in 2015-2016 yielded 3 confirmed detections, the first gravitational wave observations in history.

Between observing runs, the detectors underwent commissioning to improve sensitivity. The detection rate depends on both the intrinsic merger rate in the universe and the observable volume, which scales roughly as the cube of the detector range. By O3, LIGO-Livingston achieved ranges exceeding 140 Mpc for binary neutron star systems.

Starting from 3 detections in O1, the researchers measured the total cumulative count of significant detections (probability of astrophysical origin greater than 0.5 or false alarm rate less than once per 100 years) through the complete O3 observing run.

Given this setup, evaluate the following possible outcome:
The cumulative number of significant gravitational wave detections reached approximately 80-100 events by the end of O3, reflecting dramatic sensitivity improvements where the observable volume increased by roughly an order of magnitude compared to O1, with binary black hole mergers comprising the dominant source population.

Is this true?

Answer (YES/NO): YES